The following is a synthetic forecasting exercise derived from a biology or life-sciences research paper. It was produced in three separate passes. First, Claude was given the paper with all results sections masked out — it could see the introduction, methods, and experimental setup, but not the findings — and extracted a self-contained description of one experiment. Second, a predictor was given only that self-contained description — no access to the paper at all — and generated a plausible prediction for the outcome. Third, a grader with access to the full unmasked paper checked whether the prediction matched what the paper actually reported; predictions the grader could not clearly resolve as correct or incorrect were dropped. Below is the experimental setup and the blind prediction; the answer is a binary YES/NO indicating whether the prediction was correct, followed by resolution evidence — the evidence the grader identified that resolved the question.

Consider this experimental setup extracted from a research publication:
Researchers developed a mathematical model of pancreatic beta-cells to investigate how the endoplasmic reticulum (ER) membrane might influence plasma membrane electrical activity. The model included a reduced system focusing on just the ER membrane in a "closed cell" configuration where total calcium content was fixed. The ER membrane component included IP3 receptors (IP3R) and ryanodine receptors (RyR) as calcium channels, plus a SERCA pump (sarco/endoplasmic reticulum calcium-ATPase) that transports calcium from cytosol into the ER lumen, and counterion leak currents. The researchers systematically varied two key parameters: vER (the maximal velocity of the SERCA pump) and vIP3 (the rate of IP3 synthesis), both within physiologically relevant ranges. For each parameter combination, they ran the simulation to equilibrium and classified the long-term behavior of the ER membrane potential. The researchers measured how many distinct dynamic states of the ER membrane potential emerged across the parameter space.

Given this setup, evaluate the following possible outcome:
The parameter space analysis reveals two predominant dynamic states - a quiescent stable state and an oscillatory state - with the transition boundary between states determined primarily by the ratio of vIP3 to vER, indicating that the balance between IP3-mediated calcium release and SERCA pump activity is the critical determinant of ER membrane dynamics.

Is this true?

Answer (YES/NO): NO